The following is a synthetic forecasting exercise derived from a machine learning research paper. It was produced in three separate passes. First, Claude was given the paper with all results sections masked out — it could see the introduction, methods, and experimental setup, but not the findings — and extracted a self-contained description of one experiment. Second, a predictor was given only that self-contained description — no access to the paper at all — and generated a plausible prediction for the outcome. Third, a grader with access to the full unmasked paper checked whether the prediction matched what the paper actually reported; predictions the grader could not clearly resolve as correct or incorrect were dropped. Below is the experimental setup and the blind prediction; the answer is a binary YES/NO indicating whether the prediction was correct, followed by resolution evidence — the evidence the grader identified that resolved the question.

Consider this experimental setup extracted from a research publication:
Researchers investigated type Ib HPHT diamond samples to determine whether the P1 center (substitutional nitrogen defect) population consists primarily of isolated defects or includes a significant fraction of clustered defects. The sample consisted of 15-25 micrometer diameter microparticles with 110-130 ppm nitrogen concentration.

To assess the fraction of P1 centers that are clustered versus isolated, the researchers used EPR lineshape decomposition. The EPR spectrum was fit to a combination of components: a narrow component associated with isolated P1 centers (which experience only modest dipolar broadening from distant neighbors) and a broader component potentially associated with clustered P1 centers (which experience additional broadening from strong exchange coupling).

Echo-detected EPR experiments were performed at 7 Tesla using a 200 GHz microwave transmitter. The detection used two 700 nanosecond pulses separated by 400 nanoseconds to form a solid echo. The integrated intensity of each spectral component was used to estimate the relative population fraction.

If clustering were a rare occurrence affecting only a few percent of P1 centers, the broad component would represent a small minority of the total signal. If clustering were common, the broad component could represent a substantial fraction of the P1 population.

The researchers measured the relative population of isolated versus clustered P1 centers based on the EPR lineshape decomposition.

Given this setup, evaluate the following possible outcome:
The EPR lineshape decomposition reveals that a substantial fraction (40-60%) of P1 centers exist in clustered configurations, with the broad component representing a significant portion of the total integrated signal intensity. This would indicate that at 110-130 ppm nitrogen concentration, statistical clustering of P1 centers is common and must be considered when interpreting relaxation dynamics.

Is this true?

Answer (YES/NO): NO